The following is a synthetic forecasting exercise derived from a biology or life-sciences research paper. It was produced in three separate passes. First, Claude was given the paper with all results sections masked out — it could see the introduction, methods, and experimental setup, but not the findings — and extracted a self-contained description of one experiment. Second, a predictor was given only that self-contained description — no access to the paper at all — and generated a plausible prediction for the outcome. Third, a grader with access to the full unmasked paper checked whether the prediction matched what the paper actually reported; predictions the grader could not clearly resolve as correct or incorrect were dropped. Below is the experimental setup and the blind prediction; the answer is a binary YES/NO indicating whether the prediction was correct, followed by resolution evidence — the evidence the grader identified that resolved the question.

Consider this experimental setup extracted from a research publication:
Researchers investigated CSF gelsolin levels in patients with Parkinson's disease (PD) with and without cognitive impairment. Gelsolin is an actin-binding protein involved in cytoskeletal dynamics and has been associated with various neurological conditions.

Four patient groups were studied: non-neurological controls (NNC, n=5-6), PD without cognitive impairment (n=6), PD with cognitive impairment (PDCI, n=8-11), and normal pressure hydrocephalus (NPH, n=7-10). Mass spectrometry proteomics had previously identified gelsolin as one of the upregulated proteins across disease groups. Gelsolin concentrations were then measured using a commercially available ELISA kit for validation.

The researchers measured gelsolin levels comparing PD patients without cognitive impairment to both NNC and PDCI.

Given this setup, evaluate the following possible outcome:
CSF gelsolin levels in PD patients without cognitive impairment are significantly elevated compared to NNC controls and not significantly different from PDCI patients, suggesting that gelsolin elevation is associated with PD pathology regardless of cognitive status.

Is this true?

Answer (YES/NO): NO